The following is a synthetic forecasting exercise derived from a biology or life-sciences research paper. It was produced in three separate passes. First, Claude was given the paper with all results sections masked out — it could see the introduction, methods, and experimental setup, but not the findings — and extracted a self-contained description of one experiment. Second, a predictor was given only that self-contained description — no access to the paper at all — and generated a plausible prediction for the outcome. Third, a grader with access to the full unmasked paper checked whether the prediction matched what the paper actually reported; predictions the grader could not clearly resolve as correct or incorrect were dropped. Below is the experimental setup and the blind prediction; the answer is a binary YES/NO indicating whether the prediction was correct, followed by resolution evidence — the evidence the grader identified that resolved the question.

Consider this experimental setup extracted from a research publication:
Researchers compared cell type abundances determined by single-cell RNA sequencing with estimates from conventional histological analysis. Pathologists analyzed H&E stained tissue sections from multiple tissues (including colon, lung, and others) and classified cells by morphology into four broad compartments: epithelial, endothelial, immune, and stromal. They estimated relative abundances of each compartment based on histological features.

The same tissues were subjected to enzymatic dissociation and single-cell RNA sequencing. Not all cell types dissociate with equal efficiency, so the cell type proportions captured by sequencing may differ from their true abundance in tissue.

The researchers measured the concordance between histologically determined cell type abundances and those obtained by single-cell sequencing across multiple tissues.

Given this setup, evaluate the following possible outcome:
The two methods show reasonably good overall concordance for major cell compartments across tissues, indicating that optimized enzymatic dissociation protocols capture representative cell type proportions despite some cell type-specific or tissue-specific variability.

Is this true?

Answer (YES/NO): YES